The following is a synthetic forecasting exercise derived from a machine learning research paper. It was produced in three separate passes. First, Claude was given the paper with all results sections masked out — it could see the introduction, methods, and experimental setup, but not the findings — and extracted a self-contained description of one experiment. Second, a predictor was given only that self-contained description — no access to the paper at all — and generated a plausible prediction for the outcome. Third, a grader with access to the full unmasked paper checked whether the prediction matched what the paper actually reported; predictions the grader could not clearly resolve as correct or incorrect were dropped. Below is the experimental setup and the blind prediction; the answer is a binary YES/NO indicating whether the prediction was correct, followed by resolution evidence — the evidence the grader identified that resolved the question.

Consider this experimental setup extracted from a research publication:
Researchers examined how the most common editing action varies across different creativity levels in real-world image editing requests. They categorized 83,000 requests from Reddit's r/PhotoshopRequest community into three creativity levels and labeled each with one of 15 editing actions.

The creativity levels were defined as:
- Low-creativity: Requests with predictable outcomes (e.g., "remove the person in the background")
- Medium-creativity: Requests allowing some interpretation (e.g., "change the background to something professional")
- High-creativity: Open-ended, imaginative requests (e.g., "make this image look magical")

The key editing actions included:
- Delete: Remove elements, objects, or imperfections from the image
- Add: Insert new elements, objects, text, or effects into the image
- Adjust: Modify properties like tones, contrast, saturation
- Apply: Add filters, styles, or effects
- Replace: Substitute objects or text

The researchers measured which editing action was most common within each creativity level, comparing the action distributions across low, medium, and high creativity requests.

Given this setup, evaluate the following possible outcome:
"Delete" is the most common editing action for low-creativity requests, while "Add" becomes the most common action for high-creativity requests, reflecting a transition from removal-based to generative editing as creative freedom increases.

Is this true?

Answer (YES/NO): YES